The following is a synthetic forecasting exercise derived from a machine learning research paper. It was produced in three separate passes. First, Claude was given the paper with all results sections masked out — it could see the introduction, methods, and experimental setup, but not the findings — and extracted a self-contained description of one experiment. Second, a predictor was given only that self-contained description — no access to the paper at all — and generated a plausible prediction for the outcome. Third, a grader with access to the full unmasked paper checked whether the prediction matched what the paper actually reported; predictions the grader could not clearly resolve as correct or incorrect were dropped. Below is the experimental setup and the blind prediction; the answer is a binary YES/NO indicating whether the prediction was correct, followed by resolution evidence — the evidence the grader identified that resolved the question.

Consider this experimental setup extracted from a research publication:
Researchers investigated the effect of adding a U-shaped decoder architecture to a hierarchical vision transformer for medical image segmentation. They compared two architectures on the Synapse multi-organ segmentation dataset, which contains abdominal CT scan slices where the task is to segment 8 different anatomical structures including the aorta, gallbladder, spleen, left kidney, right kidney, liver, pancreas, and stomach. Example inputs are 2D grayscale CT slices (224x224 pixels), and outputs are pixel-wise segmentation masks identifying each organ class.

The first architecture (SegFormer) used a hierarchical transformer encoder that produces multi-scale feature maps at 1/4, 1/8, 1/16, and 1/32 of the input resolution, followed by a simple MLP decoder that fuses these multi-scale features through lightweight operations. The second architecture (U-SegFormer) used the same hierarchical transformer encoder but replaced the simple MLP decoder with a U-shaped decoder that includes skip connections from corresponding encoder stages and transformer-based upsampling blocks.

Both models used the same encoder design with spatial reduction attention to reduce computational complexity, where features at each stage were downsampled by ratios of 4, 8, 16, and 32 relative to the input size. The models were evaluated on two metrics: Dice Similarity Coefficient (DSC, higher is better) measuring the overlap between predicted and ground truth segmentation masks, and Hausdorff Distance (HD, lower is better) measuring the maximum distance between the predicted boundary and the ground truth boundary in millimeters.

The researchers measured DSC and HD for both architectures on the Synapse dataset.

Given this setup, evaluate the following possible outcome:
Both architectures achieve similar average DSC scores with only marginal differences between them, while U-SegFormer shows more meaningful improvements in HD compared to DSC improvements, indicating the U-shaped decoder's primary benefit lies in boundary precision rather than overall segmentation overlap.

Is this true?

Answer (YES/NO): NO